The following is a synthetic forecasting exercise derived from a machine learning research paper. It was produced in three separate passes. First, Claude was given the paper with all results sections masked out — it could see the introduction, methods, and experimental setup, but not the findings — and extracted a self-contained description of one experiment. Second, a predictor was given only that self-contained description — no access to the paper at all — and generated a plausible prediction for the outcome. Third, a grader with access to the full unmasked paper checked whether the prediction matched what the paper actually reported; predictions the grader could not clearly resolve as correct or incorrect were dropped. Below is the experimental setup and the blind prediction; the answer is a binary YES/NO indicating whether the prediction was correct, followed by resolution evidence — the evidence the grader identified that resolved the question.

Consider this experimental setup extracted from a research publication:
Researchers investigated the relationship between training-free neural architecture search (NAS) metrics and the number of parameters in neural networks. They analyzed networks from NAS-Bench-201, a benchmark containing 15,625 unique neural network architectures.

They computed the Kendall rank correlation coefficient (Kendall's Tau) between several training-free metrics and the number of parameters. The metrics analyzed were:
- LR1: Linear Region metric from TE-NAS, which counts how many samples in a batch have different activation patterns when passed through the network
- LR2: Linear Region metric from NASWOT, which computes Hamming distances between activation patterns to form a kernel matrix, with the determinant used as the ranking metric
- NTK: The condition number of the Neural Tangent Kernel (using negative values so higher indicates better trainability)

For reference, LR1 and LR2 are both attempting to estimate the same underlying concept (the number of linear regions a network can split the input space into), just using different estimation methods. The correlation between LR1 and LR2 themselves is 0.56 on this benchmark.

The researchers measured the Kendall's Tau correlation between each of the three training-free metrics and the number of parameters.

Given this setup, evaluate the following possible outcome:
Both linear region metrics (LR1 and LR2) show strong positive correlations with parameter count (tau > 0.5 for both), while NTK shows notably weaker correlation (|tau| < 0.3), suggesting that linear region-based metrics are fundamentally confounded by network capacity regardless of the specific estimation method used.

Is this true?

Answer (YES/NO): NO